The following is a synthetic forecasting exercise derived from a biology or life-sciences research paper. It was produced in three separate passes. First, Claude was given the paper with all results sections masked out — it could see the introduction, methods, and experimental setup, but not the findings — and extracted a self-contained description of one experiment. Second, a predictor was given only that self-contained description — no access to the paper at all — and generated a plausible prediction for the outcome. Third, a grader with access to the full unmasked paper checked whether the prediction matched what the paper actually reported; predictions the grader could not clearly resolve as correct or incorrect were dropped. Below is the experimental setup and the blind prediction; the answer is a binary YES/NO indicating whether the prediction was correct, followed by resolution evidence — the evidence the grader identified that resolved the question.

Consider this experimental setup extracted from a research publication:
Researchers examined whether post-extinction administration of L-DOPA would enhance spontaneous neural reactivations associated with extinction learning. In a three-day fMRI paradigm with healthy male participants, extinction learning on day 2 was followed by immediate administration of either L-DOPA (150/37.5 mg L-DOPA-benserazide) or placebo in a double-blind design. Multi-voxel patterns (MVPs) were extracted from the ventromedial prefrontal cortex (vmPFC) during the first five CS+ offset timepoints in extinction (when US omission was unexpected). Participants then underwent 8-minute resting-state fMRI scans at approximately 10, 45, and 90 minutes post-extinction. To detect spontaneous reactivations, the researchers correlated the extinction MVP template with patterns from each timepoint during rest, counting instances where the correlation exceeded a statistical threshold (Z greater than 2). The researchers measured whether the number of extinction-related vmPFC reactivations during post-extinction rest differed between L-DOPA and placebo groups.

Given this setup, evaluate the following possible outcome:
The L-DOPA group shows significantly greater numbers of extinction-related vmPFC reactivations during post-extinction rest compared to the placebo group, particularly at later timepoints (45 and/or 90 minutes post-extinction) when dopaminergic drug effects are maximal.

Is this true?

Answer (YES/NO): NO